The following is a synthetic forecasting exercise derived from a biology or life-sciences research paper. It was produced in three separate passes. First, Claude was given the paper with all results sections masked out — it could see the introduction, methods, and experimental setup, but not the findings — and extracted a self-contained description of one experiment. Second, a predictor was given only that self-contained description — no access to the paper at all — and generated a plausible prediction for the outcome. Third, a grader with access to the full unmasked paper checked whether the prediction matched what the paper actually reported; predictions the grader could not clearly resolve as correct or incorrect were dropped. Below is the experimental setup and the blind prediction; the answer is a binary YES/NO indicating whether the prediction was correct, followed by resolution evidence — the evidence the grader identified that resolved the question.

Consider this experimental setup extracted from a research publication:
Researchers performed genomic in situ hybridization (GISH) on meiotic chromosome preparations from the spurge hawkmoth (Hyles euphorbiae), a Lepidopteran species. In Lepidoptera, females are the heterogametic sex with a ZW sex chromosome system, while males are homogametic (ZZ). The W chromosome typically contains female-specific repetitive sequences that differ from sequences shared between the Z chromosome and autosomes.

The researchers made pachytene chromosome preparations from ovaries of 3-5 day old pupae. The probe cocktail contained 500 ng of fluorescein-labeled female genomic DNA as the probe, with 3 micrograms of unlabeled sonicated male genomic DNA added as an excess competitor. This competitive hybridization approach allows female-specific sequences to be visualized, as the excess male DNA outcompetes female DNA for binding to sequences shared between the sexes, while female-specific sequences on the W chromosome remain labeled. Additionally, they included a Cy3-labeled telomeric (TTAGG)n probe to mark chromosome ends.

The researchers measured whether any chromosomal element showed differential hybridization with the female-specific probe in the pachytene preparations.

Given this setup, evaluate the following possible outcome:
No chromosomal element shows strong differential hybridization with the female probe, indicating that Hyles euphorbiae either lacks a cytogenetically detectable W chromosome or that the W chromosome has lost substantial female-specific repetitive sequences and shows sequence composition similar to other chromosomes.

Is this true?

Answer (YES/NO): NO